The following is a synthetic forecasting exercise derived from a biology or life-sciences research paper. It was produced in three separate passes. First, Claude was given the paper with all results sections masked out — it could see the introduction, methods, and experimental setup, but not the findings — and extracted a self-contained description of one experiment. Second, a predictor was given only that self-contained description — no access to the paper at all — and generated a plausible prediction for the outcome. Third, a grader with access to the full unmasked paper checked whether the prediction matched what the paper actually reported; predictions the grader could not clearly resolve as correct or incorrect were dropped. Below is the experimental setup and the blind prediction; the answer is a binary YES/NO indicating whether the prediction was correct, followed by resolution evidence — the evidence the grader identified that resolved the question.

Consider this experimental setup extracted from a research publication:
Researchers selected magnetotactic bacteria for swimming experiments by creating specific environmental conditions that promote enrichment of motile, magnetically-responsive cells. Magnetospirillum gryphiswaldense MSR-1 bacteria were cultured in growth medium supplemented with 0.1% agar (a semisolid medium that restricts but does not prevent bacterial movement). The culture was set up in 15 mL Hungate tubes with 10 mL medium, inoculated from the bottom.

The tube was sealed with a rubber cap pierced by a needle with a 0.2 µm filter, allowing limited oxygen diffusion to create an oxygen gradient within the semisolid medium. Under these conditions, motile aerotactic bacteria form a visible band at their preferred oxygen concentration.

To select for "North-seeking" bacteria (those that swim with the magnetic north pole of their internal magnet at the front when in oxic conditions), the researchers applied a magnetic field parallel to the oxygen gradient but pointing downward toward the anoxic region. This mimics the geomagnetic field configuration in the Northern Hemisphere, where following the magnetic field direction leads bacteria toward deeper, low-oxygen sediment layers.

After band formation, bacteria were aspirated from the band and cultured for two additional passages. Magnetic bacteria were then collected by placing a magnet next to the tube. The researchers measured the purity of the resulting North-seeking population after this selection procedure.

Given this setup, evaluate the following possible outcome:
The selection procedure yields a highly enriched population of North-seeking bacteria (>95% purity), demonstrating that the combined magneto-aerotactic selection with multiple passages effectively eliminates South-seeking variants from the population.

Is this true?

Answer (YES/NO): NO